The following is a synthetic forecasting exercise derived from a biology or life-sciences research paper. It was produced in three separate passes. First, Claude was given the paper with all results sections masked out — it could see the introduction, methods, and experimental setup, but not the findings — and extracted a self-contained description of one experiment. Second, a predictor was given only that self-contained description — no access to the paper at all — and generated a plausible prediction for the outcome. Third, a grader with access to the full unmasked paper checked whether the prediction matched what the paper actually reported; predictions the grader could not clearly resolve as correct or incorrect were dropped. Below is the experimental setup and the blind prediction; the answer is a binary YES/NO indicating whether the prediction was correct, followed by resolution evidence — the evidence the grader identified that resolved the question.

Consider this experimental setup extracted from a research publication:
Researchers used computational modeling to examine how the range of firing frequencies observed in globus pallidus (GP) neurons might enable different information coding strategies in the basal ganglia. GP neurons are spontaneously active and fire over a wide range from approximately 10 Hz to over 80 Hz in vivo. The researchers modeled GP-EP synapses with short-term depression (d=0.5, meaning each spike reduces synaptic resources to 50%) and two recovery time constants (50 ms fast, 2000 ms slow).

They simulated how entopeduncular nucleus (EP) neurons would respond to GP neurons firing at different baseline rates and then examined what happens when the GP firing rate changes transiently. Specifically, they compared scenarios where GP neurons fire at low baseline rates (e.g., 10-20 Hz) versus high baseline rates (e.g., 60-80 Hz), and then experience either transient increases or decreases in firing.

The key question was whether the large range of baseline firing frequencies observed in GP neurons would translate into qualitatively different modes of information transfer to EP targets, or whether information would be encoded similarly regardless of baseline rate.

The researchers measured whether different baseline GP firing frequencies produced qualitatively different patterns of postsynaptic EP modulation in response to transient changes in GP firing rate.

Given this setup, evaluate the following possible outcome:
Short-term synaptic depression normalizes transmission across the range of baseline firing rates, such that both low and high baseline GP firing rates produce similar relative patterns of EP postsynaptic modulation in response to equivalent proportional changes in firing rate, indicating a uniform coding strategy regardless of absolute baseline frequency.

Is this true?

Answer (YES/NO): NO